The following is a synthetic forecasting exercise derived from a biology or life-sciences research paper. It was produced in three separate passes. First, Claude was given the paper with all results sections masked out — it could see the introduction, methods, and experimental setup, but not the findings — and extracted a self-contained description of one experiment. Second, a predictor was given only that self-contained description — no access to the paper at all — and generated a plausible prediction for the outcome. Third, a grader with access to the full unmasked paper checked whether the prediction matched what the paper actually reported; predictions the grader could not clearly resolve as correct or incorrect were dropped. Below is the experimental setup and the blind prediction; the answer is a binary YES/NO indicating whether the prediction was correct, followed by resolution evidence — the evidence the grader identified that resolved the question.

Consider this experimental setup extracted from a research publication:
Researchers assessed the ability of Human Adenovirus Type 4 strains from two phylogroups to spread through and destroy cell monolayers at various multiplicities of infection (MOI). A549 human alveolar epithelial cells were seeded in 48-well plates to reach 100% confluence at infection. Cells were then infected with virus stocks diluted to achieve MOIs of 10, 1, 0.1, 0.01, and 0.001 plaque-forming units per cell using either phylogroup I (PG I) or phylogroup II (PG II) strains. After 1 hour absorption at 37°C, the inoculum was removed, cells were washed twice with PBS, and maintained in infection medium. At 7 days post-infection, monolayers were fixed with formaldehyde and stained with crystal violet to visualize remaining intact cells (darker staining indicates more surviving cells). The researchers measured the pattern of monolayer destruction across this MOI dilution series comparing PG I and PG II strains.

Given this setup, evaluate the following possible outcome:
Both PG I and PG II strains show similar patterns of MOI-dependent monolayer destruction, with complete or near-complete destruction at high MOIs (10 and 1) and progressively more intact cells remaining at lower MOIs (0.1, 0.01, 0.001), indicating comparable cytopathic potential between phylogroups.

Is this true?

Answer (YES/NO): NO